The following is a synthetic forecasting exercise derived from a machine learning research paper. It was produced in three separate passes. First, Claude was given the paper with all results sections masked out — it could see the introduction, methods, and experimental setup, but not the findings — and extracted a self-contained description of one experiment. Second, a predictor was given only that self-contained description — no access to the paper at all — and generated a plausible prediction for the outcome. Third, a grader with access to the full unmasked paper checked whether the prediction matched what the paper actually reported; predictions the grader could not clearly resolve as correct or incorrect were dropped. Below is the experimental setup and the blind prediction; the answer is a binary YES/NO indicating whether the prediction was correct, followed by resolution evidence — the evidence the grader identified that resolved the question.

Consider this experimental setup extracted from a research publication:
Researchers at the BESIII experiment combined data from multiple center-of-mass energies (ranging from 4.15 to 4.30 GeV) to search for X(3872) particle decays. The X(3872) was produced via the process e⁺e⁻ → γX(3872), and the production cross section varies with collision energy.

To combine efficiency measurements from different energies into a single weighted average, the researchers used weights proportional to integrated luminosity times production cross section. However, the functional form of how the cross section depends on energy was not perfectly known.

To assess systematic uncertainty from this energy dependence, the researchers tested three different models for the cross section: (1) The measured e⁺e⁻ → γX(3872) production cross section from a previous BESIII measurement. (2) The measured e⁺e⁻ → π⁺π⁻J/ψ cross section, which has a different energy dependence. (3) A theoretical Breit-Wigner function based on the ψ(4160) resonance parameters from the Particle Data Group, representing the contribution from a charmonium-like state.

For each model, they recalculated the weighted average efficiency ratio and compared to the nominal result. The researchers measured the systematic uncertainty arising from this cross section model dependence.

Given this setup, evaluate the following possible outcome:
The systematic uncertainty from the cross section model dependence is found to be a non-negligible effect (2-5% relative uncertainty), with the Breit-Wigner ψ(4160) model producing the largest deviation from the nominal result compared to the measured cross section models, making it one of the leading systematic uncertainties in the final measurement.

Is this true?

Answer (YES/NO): NO